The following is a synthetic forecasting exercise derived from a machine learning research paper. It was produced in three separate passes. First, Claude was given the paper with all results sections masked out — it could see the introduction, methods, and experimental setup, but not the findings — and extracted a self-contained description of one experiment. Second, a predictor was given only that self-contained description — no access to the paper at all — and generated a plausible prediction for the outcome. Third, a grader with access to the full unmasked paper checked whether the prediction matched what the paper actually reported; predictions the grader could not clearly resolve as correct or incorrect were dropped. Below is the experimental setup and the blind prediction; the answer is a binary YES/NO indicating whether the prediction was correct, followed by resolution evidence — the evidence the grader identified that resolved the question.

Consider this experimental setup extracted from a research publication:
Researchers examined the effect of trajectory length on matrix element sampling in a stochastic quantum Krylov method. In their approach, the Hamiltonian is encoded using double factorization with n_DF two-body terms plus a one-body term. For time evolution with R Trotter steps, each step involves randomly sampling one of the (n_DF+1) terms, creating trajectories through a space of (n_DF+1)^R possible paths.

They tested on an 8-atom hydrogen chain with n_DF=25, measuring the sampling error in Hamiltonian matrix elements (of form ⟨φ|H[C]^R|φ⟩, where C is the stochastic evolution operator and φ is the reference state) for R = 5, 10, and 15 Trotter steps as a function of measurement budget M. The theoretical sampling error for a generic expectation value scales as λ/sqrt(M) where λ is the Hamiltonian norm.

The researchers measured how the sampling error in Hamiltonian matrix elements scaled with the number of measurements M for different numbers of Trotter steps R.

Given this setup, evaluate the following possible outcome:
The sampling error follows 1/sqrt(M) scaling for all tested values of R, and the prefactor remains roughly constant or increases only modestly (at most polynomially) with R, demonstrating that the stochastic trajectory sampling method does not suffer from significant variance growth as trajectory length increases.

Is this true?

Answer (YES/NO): YES